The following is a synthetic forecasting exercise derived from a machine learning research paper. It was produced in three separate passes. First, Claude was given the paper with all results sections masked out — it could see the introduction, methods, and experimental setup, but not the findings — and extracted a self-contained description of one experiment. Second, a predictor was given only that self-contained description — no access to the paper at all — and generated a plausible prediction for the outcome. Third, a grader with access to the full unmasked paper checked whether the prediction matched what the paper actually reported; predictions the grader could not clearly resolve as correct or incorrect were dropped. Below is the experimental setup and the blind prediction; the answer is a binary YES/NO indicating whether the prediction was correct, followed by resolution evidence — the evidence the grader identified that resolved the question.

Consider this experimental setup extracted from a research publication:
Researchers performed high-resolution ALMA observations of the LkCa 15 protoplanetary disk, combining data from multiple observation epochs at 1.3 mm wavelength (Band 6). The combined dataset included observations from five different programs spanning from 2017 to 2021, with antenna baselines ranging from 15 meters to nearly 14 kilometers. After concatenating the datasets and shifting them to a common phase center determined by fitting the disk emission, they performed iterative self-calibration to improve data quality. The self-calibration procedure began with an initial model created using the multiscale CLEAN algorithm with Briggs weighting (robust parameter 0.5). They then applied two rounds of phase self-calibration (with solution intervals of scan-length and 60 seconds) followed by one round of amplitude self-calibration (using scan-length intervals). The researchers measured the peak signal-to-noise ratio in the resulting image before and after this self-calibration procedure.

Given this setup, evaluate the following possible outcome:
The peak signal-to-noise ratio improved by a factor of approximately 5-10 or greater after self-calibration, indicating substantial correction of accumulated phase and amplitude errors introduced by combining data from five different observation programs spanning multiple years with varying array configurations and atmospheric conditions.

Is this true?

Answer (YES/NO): NO